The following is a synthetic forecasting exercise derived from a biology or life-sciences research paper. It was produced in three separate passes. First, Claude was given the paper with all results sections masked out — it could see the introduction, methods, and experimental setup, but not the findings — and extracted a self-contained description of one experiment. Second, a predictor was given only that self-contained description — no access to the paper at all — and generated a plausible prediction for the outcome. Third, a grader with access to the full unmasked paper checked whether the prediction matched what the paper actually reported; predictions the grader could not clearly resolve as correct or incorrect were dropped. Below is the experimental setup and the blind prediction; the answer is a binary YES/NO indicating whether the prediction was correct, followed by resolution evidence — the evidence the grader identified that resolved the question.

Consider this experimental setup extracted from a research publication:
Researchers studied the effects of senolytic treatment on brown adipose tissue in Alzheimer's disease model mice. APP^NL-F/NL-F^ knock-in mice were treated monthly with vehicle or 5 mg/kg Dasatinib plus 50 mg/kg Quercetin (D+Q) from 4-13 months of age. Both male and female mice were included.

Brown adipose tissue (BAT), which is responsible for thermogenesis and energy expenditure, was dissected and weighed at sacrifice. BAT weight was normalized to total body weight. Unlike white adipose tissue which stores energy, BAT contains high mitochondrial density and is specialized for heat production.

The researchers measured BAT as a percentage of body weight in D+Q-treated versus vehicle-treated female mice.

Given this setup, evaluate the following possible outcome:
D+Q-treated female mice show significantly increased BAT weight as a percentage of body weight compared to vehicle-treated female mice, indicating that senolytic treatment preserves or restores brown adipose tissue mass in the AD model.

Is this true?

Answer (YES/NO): NO